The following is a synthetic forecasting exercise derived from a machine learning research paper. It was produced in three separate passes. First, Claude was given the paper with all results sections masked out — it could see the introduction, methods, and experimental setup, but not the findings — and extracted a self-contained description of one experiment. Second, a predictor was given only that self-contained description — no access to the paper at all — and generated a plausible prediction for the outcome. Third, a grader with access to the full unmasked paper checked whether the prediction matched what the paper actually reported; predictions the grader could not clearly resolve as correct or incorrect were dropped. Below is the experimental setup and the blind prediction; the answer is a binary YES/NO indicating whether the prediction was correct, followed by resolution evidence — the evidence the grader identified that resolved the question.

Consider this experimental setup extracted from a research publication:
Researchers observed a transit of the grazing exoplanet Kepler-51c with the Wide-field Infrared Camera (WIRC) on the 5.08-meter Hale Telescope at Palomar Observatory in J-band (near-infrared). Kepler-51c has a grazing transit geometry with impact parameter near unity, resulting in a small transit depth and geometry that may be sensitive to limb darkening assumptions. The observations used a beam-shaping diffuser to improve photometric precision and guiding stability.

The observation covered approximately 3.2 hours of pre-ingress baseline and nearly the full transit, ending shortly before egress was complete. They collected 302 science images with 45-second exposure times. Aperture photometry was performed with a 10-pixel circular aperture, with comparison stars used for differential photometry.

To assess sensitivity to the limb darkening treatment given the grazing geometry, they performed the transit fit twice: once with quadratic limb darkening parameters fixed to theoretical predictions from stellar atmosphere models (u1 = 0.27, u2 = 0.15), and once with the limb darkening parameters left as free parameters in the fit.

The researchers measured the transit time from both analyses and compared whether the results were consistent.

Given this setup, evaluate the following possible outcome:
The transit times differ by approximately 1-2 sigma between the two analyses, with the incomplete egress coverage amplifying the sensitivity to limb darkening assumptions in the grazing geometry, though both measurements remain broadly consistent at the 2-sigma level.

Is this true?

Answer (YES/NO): NO